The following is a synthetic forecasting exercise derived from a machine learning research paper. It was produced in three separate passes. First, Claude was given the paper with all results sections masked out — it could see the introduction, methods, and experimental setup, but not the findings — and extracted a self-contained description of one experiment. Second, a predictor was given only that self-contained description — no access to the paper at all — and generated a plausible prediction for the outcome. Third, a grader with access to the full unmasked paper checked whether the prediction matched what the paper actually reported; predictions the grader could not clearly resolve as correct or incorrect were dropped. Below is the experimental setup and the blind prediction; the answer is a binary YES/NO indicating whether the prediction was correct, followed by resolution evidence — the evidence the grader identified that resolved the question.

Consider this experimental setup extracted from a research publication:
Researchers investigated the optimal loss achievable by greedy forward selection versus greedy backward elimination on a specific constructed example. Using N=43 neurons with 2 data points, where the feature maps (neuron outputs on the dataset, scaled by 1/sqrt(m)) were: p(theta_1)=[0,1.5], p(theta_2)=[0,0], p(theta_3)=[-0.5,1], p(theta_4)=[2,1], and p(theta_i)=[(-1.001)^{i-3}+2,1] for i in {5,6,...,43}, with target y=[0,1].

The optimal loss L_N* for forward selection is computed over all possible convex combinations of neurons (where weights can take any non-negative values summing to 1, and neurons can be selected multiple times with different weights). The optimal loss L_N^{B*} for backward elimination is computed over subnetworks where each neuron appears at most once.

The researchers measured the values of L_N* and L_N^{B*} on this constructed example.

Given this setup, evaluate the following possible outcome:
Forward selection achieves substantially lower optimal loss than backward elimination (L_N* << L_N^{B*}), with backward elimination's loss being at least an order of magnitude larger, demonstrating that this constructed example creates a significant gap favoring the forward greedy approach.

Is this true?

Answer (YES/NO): NO